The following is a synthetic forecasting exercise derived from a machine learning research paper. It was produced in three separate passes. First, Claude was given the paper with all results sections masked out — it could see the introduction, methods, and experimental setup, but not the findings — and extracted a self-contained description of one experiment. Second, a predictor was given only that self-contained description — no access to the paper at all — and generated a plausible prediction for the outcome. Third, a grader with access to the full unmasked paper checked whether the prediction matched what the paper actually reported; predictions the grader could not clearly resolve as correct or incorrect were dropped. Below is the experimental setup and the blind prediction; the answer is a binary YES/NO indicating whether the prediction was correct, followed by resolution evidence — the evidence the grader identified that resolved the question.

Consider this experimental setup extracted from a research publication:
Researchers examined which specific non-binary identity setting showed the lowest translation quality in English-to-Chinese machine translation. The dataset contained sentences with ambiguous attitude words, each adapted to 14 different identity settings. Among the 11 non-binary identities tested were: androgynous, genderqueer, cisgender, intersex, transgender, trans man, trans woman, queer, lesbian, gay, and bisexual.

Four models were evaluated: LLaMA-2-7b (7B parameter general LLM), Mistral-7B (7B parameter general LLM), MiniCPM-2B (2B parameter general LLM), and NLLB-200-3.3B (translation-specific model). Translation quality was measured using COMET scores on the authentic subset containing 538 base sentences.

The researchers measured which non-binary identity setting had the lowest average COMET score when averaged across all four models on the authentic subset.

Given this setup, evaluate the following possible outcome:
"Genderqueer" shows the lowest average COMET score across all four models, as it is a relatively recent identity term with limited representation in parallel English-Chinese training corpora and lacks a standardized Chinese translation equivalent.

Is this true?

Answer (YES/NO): NO